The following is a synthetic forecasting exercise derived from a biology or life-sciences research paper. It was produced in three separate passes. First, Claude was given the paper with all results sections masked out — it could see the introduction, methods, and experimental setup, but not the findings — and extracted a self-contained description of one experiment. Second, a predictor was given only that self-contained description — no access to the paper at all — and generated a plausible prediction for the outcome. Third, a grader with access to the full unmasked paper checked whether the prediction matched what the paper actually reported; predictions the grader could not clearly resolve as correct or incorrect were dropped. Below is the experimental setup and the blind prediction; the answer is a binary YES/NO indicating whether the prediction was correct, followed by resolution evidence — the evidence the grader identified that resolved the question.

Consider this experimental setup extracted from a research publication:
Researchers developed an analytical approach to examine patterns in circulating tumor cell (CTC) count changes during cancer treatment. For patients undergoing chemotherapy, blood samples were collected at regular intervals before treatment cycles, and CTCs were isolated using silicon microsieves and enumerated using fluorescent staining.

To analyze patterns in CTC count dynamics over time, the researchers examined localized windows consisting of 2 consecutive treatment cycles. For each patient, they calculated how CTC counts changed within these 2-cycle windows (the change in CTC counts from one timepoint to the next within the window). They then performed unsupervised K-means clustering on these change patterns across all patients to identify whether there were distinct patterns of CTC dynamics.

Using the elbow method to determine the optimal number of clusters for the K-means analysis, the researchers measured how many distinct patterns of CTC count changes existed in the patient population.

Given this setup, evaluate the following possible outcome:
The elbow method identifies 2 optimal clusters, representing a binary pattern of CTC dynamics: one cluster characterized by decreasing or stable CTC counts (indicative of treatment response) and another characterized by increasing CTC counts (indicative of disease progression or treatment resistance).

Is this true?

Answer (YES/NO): YES